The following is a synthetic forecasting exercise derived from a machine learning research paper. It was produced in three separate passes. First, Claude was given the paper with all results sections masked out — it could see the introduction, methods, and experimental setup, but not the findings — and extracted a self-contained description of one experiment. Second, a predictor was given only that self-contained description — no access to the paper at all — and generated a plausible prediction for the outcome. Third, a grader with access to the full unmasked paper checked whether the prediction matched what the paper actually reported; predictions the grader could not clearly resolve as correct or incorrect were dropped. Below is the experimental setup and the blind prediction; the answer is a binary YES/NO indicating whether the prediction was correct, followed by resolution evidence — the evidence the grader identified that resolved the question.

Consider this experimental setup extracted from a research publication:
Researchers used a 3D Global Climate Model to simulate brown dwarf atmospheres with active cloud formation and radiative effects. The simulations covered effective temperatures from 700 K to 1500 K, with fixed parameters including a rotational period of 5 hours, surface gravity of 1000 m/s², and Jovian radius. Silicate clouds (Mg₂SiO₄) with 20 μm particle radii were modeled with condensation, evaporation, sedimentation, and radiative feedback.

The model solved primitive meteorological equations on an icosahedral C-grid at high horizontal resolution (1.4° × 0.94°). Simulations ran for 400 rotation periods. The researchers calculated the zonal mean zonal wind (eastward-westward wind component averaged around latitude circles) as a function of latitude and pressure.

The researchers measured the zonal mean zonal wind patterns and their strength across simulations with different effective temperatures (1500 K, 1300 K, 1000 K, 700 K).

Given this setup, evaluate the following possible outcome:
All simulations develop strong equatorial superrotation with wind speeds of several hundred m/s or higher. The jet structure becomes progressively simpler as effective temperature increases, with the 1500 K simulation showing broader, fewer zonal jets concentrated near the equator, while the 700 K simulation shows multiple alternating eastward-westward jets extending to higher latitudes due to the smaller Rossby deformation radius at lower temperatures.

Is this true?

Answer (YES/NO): NO